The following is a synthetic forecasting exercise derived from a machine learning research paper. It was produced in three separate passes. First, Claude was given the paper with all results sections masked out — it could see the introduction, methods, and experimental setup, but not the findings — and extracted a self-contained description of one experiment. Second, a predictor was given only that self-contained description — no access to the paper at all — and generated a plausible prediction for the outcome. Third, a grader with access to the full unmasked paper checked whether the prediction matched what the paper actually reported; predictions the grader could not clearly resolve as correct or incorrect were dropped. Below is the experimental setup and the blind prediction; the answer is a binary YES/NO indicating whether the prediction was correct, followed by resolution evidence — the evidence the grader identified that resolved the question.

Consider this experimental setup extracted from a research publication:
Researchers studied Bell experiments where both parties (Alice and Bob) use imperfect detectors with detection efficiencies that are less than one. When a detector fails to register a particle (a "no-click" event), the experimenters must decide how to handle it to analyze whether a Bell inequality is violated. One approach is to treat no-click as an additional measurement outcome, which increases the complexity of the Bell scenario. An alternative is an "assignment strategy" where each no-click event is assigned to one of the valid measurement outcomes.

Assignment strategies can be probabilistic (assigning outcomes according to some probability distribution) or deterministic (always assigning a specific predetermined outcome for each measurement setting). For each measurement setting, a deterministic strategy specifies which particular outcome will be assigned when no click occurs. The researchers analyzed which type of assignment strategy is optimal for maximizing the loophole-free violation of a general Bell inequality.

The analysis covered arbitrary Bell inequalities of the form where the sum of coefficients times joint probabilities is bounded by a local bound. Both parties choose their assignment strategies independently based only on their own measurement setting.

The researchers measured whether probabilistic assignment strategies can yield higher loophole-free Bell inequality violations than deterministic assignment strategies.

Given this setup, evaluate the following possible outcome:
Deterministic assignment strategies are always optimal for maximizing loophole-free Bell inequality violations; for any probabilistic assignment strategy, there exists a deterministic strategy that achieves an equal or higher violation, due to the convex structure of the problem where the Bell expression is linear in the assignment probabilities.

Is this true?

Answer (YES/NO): YES